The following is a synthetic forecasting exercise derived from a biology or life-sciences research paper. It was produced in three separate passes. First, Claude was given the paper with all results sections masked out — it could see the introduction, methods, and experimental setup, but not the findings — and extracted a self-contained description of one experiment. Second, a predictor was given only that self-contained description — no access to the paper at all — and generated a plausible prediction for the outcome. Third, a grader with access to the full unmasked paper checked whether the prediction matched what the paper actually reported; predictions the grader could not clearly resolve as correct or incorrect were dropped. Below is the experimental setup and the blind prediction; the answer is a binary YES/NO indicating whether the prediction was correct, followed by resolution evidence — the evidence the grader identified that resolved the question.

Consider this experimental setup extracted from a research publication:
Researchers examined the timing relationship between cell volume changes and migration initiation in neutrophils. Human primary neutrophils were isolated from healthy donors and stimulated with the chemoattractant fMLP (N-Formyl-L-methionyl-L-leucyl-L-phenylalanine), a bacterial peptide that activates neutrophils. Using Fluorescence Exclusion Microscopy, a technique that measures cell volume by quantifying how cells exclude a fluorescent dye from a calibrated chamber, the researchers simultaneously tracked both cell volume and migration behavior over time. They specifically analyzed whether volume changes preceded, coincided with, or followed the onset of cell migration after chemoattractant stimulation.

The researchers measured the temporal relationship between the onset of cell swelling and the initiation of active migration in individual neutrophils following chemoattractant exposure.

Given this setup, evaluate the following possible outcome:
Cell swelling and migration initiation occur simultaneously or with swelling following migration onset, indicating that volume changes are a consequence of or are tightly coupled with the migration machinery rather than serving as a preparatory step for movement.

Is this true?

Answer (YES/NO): YES